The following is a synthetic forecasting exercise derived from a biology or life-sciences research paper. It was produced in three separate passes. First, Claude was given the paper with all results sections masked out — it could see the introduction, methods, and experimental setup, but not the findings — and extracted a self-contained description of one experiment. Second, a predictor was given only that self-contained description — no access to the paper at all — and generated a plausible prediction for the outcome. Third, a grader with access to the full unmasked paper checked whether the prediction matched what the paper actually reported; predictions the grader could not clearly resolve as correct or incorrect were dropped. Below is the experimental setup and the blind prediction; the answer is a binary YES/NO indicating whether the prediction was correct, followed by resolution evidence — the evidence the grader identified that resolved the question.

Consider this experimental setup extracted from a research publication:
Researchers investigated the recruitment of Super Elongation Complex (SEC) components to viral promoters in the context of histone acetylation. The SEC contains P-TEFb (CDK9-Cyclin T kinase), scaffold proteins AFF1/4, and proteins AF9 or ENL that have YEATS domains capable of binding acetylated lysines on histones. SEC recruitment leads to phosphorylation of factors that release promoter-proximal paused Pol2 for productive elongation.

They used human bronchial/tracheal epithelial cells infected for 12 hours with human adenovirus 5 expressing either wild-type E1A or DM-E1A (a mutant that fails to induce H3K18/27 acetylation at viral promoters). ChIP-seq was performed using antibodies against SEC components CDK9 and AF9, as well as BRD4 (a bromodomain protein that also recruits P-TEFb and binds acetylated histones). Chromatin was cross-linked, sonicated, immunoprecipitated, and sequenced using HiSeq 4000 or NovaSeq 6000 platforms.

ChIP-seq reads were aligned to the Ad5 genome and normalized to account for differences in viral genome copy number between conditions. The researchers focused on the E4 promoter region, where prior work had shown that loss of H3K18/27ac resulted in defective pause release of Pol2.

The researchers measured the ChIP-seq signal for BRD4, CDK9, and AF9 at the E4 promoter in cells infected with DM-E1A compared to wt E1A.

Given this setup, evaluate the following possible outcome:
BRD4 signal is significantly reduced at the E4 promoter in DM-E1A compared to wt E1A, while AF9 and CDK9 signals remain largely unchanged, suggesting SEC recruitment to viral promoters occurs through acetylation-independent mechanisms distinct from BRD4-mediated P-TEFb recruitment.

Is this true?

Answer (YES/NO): NO